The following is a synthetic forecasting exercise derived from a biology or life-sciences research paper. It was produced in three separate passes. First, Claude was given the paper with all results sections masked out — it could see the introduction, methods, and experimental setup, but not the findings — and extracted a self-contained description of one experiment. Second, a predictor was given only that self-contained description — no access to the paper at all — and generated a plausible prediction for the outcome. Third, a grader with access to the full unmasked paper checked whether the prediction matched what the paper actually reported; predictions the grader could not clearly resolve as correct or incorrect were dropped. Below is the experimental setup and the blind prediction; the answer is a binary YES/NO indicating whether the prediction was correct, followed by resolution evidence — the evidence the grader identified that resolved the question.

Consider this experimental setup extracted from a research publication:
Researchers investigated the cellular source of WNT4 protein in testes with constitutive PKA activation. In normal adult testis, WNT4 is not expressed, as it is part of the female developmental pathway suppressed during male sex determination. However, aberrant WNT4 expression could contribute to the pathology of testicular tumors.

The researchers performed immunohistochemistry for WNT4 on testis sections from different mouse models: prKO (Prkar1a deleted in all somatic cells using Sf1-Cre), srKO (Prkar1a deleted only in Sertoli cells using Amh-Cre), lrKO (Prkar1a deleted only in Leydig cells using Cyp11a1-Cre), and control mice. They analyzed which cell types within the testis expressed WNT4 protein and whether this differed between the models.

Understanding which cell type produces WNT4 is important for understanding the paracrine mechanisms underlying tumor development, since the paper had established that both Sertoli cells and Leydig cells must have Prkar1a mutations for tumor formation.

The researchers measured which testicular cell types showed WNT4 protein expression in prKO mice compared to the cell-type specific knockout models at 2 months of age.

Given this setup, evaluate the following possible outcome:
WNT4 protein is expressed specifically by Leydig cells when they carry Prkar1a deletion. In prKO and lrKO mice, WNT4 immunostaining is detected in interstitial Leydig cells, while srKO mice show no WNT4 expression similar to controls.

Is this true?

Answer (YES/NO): NO